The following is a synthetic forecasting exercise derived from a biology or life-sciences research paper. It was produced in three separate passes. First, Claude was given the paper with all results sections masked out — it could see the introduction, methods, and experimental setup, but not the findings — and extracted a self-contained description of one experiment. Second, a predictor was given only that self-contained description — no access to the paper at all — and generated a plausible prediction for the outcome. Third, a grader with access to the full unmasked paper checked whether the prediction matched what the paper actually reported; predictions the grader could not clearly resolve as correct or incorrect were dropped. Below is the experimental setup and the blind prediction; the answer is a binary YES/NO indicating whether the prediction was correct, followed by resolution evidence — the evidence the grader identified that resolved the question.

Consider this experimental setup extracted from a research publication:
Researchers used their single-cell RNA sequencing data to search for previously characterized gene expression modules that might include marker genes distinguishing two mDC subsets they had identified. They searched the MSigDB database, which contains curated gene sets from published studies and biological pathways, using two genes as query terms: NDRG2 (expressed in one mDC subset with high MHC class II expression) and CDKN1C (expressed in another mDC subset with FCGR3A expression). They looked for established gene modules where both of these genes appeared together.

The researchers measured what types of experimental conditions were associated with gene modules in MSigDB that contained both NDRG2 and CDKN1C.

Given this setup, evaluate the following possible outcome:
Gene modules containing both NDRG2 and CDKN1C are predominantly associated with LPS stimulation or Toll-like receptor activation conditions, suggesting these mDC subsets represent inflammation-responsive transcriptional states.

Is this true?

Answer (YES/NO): YES